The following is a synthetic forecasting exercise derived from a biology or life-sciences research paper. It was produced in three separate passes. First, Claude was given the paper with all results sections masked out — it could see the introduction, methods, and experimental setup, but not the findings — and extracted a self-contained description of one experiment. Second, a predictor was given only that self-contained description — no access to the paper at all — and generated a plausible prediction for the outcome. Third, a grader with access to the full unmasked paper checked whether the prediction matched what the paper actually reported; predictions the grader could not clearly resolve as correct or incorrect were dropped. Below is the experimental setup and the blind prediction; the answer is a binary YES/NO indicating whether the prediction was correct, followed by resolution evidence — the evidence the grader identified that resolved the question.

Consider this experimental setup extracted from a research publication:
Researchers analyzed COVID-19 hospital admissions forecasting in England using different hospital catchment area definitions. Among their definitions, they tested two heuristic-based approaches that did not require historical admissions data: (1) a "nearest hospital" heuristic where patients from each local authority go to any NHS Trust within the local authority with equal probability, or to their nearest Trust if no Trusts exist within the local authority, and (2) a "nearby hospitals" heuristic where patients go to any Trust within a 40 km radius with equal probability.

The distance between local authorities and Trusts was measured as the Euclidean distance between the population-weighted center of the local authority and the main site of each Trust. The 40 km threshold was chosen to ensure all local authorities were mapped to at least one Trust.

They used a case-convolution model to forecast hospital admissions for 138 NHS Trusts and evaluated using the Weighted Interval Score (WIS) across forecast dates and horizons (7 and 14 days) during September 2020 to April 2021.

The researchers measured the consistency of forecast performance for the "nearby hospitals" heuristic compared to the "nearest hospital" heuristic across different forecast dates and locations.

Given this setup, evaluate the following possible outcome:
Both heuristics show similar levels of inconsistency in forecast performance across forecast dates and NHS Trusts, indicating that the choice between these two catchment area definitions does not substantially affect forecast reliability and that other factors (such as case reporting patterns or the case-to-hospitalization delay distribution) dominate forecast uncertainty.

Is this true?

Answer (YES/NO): NO